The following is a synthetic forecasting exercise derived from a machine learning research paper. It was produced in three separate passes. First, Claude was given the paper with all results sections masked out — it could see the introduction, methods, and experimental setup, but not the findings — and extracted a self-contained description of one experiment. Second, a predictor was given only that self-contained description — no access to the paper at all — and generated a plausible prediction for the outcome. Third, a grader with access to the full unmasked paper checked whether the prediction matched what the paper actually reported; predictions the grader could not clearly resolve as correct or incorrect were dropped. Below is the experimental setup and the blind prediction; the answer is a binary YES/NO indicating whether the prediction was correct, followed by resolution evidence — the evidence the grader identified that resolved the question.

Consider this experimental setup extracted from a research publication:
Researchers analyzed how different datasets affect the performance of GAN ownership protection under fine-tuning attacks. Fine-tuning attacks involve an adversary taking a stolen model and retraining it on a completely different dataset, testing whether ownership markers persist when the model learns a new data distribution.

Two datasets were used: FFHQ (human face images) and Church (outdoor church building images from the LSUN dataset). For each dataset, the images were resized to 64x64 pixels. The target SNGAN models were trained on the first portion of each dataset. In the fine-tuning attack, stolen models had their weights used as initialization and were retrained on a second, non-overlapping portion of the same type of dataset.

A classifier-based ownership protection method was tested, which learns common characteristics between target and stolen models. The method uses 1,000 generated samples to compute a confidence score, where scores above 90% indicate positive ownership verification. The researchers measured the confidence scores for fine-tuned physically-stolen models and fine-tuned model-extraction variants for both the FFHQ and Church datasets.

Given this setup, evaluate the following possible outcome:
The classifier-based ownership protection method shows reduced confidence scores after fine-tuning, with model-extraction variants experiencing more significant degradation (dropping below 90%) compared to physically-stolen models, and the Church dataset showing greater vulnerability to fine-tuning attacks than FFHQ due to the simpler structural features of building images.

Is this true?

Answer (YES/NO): NO